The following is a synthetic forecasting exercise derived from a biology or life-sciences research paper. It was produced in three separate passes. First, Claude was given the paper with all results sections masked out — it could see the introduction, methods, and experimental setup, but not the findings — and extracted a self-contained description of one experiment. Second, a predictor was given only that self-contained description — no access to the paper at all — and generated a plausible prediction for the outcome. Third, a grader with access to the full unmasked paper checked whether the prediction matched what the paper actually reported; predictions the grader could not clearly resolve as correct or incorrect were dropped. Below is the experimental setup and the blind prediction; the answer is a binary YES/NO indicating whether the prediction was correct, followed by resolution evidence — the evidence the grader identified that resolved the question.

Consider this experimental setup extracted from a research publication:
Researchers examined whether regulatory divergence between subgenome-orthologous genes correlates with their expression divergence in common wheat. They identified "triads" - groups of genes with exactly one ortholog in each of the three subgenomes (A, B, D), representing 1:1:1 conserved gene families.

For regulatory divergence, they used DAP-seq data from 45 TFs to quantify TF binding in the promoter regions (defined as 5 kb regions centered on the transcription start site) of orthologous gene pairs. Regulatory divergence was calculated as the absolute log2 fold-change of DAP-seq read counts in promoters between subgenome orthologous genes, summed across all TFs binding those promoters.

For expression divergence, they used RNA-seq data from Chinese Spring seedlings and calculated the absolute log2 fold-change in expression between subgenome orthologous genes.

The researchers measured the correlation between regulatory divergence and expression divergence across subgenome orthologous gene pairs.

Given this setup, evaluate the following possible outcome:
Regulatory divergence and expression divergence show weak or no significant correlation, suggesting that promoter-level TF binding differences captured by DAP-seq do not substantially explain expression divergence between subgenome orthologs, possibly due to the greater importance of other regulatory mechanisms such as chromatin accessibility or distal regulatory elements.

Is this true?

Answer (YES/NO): NO